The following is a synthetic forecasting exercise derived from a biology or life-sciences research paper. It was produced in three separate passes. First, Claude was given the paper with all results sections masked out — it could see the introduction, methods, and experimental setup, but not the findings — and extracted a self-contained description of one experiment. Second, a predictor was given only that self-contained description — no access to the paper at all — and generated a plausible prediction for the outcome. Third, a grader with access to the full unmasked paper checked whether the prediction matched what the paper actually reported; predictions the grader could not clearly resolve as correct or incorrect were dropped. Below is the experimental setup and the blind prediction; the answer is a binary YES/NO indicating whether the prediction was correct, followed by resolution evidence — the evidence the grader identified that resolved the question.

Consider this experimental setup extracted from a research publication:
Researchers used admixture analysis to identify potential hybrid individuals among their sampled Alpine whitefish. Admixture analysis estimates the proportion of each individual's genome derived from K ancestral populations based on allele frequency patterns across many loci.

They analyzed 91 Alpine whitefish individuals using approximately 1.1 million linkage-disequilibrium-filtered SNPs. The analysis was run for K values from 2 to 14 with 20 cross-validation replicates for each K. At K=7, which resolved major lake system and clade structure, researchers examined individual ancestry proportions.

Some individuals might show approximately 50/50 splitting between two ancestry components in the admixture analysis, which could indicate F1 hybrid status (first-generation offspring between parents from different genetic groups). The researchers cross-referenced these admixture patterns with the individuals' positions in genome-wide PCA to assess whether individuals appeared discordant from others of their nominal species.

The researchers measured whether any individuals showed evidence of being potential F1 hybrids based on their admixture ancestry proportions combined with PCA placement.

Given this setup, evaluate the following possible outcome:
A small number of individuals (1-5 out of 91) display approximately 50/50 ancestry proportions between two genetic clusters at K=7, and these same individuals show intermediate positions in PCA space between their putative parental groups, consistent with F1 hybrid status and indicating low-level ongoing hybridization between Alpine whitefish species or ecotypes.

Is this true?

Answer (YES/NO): YES